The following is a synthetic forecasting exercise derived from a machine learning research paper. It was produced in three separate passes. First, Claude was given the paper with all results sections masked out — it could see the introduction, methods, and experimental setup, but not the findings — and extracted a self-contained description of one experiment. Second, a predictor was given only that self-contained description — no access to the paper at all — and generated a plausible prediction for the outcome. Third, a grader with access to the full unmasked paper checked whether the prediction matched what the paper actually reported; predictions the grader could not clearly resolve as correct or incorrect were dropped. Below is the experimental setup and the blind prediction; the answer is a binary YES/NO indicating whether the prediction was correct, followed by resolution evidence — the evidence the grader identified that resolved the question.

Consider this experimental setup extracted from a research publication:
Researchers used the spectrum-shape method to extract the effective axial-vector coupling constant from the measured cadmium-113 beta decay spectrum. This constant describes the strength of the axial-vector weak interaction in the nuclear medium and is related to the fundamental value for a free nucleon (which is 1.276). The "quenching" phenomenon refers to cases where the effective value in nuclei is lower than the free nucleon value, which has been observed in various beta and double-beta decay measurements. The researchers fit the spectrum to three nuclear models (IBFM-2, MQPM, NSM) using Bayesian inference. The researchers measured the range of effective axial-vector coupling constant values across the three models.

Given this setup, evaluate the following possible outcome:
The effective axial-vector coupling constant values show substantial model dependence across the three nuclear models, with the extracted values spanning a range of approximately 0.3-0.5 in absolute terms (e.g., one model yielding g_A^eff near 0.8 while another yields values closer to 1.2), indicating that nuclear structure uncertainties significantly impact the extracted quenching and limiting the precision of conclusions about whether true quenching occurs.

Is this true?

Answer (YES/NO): NO